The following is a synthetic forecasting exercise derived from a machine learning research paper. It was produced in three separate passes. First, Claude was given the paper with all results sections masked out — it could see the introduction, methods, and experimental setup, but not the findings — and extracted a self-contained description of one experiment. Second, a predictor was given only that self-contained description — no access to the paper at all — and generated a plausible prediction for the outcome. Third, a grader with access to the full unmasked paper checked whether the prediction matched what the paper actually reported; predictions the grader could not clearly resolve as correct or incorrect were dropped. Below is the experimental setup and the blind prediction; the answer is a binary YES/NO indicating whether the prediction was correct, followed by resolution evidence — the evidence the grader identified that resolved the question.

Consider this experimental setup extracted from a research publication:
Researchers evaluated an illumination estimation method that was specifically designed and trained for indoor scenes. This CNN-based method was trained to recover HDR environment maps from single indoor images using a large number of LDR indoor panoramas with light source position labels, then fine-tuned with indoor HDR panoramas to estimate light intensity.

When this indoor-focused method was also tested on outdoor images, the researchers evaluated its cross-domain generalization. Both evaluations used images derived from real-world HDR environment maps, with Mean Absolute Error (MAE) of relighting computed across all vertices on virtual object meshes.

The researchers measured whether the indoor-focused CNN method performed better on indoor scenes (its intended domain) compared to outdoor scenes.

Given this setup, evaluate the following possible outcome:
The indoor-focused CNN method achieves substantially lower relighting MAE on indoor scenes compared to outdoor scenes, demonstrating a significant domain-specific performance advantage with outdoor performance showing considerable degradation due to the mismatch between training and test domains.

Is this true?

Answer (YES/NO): NO